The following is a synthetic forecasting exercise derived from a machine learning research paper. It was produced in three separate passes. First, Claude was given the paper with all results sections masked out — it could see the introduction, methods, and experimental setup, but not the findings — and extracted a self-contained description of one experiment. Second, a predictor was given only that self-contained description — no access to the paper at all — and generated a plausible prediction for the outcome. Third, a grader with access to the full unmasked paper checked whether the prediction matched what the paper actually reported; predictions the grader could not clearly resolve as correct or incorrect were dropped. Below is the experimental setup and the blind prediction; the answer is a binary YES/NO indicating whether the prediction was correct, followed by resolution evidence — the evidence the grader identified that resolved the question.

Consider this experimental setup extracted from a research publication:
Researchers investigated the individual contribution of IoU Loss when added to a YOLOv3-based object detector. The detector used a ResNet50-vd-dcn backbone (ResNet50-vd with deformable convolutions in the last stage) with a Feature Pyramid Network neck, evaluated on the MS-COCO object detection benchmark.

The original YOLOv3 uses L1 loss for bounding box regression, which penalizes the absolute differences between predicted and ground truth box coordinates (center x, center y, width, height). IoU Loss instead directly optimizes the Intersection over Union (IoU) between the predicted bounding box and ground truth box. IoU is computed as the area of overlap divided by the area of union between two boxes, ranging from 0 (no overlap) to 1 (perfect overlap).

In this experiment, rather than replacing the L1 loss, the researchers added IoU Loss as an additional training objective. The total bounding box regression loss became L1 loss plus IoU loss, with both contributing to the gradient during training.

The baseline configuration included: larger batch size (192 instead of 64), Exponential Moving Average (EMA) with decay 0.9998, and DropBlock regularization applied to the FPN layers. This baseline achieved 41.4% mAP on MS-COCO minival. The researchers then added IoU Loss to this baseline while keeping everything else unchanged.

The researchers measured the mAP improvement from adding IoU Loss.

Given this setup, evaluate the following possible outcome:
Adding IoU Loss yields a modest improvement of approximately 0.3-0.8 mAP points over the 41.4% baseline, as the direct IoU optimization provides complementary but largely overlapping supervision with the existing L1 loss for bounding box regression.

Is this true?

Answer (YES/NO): YES